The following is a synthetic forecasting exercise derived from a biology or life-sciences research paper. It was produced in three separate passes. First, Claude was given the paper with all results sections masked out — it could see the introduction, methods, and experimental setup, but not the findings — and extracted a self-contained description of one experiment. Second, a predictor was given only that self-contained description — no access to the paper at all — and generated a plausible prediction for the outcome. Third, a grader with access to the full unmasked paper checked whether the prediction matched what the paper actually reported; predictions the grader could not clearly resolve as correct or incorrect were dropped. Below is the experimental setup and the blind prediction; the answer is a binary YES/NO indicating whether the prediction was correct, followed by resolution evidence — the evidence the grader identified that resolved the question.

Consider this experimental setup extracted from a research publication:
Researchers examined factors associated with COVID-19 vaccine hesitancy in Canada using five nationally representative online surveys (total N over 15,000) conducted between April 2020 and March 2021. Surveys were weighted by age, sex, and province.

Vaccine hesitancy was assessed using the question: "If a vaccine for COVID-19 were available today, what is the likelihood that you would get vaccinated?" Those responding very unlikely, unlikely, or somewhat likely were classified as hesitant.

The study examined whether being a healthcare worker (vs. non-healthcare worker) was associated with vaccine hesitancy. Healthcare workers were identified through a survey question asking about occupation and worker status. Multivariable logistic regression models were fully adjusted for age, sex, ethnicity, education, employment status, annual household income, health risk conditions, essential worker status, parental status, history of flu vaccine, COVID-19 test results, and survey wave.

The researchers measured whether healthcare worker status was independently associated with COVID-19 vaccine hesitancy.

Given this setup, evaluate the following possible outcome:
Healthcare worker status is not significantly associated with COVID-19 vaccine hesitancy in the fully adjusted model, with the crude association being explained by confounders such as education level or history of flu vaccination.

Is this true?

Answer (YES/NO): NO